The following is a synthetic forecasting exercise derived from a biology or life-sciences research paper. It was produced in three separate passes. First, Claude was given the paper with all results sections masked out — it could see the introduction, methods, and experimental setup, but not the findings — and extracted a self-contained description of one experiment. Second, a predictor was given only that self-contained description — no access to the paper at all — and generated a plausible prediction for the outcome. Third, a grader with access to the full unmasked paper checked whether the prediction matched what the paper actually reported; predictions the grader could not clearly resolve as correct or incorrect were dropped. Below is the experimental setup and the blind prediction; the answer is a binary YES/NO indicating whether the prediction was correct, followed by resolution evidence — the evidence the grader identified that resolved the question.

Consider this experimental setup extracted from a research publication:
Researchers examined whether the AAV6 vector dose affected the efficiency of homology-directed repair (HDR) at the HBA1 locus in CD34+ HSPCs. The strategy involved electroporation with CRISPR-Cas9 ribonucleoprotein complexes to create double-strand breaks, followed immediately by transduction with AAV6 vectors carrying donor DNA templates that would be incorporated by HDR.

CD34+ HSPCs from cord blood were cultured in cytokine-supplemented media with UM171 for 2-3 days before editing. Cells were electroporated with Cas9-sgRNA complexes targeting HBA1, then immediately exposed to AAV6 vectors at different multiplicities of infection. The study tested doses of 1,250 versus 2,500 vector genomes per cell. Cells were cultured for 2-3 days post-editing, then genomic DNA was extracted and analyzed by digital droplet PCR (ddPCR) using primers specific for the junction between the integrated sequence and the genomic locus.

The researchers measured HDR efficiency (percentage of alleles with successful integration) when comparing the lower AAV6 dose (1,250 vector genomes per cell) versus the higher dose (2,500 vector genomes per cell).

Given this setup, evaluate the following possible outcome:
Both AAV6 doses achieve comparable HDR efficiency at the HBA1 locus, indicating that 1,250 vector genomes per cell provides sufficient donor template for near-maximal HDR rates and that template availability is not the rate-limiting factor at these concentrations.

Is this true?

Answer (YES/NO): NO